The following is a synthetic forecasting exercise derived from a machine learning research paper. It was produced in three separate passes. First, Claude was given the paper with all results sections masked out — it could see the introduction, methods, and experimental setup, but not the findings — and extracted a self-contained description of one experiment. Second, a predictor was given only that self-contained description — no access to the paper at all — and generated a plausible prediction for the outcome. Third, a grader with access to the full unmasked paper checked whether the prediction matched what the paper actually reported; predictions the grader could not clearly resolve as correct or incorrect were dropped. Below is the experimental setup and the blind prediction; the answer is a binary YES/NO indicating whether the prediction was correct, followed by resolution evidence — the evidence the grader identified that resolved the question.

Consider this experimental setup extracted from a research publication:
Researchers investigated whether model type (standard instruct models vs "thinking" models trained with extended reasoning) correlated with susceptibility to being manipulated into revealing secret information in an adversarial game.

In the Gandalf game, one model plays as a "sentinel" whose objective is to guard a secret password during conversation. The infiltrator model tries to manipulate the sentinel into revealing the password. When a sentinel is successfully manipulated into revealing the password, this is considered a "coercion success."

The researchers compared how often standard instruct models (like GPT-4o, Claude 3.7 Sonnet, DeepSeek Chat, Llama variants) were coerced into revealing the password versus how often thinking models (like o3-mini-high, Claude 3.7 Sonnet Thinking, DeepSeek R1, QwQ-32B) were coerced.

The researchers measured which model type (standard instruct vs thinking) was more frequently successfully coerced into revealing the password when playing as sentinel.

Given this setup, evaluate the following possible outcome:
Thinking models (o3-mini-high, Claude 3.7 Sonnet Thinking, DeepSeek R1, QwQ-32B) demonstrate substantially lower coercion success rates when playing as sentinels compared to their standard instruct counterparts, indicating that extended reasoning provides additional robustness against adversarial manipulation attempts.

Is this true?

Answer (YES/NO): NO